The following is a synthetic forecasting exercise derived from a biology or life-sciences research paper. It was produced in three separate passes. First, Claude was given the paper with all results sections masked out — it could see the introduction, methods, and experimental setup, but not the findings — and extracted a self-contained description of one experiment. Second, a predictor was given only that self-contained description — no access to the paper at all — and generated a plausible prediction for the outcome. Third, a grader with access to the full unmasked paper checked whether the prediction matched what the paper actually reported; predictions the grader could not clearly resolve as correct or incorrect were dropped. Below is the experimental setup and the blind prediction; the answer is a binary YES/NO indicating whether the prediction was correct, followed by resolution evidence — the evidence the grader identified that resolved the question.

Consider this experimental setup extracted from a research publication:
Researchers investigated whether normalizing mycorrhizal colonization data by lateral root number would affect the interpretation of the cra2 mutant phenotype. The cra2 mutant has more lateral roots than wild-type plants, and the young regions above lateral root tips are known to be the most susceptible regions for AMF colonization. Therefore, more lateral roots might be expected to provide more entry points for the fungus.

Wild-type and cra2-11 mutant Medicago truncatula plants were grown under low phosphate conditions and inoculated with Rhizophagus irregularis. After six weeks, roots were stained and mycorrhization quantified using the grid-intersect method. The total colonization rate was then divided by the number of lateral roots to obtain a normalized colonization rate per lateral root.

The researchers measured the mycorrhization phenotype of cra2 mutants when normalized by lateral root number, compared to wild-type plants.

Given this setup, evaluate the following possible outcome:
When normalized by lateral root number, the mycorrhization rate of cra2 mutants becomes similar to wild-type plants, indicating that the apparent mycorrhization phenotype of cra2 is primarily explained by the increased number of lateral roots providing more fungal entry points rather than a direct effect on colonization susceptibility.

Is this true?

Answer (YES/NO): NO